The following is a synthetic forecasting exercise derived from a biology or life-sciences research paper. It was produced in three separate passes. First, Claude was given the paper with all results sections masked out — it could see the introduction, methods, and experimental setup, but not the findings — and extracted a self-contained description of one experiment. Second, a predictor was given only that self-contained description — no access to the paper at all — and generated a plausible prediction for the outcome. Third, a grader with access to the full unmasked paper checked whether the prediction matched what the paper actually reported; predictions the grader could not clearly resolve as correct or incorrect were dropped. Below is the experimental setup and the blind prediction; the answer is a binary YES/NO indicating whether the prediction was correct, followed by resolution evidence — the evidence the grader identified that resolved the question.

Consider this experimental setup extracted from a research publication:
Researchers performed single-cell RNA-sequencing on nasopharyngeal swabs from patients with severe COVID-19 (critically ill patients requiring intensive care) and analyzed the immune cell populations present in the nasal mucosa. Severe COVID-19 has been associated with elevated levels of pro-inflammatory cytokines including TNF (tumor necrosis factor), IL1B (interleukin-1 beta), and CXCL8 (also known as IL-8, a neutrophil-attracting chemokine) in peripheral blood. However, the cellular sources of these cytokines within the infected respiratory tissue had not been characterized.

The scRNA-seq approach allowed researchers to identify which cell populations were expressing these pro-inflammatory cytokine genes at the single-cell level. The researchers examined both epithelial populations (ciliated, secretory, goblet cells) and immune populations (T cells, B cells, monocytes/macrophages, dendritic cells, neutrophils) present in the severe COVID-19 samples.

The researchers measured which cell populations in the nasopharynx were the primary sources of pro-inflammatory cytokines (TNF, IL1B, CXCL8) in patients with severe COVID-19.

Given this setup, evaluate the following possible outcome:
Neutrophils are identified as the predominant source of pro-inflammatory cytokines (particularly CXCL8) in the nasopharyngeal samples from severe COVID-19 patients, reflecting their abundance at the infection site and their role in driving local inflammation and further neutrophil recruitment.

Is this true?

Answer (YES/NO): NO